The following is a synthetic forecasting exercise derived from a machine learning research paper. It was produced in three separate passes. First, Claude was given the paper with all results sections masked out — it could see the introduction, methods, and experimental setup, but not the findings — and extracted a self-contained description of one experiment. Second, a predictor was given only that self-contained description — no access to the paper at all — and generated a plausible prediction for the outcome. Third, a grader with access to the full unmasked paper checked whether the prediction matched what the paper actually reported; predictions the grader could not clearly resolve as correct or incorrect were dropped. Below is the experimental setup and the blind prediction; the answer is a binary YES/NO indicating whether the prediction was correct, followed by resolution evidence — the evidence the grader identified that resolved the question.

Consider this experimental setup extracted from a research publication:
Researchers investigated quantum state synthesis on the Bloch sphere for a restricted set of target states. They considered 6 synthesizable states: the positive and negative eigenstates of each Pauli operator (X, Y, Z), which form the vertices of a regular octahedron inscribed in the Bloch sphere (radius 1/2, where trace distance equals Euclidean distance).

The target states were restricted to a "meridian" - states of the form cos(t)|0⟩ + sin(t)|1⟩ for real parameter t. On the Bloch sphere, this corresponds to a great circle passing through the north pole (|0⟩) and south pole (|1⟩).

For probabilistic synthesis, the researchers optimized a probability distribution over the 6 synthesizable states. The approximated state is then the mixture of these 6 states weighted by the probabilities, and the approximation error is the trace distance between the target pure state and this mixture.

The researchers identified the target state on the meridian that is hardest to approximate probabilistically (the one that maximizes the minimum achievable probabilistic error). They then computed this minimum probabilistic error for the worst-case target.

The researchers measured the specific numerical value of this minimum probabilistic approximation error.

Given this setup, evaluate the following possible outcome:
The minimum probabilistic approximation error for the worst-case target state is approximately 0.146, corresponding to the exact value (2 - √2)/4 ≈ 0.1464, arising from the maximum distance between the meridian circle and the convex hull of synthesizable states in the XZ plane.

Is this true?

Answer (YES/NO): YES